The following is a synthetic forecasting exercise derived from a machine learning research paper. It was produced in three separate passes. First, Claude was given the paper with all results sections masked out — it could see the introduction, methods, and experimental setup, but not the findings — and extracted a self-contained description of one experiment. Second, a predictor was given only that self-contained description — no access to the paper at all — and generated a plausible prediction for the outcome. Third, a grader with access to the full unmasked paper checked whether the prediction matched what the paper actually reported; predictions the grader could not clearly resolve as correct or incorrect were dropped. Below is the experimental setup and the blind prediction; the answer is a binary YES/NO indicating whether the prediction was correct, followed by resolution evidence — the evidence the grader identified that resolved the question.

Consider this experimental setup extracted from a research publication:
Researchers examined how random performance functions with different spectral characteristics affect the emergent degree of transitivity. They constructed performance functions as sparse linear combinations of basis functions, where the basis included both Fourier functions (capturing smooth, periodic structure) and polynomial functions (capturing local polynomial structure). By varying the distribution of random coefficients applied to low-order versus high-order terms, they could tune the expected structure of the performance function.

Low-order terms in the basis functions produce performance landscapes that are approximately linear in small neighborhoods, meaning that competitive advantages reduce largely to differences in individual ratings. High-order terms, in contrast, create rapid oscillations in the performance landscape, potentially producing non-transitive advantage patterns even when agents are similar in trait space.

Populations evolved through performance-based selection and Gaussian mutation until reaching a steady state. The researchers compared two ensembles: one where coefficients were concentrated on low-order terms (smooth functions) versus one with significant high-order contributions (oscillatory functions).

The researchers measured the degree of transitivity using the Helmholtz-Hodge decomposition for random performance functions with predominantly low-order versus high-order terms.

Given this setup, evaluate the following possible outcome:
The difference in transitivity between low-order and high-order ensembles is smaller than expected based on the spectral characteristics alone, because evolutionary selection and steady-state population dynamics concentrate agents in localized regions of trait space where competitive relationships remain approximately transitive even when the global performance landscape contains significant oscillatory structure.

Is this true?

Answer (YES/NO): YES